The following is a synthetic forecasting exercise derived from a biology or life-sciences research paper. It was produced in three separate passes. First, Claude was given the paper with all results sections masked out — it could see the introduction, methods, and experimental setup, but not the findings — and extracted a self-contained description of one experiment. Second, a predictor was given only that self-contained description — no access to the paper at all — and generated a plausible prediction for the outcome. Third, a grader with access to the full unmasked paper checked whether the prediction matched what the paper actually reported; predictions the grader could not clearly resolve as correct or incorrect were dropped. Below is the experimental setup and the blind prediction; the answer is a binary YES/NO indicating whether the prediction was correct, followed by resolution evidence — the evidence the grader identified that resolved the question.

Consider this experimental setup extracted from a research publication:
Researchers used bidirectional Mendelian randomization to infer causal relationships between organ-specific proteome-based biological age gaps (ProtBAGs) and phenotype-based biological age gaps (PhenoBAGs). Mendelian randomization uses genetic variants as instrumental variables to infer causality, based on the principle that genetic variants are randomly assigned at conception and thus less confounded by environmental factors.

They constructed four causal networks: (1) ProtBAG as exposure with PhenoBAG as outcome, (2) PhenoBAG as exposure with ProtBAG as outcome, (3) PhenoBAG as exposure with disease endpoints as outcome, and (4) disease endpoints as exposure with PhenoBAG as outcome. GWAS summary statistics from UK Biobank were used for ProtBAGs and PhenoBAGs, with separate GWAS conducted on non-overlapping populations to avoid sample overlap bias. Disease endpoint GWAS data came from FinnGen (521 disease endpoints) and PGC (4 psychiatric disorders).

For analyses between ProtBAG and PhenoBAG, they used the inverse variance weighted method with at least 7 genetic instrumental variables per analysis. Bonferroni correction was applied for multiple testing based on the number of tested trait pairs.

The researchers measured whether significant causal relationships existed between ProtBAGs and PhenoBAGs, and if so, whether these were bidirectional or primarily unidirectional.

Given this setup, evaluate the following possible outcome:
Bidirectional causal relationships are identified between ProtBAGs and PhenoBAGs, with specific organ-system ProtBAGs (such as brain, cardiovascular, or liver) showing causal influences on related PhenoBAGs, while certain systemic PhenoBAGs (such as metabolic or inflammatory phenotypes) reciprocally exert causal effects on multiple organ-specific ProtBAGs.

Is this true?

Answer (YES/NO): NO